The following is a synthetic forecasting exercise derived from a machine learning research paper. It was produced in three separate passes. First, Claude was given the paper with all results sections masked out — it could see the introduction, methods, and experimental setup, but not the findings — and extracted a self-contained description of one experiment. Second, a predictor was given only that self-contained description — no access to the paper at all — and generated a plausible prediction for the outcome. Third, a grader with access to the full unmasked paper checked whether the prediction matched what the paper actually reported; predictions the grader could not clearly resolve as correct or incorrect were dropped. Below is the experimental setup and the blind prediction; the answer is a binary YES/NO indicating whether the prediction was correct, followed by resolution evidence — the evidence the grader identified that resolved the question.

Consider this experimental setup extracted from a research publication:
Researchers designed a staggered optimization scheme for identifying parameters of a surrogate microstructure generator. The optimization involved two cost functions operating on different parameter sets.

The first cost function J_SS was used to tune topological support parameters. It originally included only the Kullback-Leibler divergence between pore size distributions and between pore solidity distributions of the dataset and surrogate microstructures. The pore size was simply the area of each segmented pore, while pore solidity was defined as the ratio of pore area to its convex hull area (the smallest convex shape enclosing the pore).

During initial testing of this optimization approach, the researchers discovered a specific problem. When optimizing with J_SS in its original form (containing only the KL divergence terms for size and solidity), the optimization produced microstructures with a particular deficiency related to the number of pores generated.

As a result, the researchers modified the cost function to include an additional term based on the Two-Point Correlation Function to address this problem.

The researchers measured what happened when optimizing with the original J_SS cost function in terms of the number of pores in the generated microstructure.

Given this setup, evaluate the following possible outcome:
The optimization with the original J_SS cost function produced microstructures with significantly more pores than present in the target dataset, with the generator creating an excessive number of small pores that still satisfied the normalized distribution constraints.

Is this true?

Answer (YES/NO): NO